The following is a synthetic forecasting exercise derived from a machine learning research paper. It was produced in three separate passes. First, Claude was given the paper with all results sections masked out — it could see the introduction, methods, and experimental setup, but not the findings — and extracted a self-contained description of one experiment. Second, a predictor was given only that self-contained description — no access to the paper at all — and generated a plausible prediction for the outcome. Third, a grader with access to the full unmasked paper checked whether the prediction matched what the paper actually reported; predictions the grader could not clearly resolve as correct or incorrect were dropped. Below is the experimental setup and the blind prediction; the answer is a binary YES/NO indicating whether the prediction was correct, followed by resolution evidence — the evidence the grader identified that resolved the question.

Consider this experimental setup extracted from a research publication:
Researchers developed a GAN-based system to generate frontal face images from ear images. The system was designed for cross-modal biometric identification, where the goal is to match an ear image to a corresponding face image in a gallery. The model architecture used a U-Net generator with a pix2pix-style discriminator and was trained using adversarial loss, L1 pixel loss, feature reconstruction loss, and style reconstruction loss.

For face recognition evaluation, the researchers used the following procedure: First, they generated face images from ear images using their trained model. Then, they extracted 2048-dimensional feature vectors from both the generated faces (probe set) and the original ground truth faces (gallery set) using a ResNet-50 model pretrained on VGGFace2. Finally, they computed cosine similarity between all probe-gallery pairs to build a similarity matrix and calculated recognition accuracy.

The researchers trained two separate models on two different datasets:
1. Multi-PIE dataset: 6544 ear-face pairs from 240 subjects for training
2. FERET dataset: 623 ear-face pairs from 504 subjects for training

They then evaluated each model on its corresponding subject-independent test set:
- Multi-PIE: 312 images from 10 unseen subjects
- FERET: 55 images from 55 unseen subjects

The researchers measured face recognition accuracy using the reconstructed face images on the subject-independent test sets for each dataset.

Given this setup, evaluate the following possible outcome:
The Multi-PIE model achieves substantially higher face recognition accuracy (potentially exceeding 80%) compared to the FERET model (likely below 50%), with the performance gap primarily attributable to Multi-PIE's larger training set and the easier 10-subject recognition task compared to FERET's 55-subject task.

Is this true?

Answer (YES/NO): NO